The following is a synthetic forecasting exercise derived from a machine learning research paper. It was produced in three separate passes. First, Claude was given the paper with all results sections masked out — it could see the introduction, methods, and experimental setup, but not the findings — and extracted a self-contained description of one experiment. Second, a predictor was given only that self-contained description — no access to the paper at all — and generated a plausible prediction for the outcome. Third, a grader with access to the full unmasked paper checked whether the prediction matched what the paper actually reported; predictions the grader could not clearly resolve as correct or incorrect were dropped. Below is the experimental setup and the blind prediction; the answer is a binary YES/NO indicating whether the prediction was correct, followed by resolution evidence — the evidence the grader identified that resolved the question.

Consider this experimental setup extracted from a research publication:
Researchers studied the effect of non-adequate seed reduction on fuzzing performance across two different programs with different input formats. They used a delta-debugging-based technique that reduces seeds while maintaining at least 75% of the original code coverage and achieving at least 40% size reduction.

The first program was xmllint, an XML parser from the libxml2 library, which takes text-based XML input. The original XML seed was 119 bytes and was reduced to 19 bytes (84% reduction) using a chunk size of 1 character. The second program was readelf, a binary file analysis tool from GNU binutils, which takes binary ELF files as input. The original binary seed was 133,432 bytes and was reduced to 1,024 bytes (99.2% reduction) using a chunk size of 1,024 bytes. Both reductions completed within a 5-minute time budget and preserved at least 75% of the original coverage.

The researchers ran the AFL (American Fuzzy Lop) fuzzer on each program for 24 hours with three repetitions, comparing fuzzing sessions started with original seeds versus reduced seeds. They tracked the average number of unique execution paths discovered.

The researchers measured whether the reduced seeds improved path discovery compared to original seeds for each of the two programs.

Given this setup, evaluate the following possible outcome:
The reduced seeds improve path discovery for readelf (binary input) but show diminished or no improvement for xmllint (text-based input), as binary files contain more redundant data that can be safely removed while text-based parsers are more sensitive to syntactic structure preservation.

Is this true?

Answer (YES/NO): YES